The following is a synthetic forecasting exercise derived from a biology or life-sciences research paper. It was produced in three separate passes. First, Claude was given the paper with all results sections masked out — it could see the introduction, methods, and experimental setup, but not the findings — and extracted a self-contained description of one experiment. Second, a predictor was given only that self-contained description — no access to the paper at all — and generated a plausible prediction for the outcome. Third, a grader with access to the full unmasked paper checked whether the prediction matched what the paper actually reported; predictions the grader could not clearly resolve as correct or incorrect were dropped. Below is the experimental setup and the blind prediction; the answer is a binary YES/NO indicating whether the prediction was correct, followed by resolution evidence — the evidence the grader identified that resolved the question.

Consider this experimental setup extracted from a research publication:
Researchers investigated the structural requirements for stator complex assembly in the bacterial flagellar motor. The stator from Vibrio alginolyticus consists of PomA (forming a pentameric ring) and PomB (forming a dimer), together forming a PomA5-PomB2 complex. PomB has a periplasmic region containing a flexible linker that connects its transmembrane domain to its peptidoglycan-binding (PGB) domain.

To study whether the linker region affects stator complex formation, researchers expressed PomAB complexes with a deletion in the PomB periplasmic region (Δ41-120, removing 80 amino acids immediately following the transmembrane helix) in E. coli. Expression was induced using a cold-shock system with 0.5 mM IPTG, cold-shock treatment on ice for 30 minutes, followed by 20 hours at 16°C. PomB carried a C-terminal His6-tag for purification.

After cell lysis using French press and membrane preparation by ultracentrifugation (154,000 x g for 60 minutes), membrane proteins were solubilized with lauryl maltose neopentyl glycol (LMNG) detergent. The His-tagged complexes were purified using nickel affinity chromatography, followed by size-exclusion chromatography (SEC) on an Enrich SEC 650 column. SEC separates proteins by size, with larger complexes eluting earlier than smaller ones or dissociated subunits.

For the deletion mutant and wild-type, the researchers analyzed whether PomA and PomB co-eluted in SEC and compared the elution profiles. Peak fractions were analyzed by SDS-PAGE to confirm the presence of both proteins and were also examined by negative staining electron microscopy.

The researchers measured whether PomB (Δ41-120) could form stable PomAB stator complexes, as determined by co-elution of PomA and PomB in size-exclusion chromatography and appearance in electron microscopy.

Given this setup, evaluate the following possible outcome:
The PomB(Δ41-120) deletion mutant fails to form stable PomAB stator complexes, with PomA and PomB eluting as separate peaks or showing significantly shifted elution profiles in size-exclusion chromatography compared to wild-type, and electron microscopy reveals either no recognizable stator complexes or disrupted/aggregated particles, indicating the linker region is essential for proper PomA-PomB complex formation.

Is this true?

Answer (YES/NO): NO